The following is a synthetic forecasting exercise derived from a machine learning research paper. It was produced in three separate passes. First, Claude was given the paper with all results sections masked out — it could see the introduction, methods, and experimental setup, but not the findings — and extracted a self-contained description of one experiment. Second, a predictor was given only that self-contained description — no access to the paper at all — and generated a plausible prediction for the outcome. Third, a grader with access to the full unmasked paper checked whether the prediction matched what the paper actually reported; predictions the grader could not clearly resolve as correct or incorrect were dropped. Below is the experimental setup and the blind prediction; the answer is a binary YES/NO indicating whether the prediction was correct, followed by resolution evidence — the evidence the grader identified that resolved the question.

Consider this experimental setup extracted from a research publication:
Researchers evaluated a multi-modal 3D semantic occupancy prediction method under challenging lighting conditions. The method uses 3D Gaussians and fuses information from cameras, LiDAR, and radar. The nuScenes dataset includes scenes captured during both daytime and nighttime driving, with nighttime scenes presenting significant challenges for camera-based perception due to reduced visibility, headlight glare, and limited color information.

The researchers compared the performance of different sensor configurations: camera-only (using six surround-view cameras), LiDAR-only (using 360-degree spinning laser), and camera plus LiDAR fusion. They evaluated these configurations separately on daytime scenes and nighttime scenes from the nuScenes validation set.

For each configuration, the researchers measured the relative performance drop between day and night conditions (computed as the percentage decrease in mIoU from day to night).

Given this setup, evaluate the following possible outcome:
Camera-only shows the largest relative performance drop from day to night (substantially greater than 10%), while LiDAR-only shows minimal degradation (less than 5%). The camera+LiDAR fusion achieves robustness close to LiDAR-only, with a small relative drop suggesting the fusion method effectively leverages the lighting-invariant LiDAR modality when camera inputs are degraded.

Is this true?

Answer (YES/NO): NO